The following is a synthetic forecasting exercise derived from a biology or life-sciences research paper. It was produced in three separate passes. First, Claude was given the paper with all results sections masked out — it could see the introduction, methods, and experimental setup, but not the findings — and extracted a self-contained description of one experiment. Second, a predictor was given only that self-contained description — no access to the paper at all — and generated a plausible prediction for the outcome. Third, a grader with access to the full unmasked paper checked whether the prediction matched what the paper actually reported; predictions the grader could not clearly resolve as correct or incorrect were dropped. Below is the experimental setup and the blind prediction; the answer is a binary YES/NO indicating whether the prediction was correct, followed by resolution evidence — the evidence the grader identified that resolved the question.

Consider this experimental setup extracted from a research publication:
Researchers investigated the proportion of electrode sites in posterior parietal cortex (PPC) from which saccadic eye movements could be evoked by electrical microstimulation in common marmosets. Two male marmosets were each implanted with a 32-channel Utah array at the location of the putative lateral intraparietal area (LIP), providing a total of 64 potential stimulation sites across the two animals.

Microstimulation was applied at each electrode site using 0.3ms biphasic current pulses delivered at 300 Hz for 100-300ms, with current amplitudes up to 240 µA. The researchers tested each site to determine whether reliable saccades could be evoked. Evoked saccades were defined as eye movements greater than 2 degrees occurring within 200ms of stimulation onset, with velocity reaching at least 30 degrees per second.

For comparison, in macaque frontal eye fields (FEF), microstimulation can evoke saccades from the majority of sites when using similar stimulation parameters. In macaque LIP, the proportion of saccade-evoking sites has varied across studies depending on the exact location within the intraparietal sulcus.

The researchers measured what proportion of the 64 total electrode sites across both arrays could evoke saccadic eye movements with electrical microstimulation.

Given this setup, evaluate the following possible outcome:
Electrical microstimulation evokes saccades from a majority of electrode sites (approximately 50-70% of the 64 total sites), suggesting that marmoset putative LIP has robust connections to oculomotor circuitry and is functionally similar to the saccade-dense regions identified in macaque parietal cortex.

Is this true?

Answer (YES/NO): YES